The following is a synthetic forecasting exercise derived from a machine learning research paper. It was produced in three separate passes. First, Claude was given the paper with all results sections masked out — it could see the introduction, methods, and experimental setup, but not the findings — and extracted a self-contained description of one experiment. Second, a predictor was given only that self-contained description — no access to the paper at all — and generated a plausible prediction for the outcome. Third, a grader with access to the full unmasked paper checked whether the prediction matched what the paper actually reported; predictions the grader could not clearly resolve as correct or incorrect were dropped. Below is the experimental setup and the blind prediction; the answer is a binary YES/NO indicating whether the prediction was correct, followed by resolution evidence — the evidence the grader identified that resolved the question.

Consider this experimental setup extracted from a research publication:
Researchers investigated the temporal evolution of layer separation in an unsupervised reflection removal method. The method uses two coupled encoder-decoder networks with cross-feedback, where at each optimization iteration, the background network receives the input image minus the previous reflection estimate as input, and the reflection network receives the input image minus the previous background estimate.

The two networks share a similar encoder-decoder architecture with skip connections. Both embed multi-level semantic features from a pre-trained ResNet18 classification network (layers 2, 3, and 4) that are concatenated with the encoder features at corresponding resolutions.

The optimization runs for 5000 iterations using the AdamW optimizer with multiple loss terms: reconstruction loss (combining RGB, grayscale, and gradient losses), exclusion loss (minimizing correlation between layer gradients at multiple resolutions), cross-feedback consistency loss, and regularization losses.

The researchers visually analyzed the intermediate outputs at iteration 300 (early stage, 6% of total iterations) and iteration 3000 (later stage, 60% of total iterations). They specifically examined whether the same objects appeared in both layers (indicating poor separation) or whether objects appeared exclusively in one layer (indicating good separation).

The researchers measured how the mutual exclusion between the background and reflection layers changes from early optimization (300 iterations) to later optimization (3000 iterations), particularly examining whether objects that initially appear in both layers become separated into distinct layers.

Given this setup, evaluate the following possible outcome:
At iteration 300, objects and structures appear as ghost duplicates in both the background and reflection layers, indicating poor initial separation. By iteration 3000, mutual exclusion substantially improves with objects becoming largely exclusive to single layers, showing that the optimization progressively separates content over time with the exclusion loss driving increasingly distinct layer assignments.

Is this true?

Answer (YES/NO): YES